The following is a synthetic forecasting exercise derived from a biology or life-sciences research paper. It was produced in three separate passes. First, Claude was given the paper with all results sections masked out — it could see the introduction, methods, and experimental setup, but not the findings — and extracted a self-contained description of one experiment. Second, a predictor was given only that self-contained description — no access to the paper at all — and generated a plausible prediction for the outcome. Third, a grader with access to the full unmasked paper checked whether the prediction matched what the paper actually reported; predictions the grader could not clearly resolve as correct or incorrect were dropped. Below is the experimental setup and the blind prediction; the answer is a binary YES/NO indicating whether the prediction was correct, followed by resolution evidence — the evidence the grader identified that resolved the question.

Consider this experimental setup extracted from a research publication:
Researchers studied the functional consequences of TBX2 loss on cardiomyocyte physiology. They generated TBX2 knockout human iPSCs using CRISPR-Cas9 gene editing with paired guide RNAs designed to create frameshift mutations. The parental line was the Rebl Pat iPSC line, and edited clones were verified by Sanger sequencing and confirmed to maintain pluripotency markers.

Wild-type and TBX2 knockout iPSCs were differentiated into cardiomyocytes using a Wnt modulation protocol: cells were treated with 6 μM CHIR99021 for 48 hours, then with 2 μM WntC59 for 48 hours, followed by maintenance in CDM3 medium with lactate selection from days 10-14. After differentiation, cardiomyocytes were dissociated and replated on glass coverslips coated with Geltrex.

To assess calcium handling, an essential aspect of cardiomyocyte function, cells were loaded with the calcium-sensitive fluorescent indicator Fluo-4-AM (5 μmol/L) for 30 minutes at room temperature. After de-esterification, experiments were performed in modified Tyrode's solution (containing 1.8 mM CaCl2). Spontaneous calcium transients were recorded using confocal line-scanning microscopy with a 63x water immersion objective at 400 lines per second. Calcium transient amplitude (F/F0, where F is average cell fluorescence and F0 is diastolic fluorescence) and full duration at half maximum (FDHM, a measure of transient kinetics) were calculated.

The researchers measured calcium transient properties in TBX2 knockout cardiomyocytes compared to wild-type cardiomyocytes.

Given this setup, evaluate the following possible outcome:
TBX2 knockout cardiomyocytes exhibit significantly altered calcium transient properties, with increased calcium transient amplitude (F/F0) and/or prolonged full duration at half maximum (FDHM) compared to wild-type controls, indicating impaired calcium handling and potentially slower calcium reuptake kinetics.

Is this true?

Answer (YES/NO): YES